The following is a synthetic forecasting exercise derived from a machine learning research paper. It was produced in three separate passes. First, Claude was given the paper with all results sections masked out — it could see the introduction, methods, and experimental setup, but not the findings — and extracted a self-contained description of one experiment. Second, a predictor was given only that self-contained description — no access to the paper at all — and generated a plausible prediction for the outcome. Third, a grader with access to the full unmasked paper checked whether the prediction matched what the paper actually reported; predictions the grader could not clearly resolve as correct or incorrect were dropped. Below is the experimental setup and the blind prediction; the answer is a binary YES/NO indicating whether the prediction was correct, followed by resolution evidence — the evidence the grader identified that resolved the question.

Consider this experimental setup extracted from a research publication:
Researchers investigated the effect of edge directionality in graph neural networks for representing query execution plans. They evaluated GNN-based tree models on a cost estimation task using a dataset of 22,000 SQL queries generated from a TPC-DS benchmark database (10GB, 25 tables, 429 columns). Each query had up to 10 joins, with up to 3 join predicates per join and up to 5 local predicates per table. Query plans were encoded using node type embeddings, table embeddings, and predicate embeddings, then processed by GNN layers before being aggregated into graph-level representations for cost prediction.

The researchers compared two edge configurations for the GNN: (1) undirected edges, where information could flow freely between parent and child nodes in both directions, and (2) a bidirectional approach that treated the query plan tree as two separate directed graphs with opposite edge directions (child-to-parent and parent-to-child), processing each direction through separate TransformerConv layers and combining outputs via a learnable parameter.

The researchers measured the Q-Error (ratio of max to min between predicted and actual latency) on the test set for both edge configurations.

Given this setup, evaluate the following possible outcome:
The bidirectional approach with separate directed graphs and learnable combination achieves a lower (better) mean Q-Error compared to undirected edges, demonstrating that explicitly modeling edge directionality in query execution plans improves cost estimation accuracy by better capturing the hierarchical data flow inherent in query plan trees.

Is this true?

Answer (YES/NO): YES